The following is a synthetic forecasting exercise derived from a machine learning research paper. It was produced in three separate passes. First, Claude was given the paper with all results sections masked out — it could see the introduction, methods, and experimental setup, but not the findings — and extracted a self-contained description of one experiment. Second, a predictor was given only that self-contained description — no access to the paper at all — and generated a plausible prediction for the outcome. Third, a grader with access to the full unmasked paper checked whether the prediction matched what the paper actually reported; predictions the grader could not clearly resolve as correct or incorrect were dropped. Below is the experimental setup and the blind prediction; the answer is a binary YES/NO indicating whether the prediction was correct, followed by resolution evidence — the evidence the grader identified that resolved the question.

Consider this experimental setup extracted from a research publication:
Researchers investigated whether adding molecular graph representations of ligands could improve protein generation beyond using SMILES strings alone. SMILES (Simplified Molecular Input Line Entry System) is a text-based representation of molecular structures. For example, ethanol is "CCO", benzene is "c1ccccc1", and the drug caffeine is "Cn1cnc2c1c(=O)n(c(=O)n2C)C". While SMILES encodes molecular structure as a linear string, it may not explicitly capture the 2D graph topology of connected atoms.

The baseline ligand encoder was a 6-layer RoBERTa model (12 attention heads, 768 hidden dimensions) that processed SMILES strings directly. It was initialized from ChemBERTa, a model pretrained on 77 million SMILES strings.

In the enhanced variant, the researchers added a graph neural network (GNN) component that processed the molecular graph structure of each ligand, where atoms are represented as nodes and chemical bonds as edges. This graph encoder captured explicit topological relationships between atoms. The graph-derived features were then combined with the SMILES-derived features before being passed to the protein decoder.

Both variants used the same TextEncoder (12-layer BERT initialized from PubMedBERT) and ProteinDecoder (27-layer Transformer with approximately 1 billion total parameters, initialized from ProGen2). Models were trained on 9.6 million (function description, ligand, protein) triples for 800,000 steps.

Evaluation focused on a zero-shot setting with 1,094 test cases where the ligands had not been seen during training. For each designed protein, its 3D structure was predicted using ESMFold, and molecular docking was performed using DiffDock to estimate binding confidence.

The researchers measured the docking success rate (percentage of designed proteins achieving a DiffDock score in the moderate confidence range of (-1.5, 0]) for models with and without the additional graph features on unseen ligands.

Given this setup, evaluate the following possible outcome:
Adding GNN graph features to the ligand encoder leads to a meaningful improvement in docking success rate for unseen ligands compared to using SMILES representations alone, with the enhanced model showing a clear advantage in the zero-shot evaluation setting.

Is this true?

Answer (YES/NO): NO